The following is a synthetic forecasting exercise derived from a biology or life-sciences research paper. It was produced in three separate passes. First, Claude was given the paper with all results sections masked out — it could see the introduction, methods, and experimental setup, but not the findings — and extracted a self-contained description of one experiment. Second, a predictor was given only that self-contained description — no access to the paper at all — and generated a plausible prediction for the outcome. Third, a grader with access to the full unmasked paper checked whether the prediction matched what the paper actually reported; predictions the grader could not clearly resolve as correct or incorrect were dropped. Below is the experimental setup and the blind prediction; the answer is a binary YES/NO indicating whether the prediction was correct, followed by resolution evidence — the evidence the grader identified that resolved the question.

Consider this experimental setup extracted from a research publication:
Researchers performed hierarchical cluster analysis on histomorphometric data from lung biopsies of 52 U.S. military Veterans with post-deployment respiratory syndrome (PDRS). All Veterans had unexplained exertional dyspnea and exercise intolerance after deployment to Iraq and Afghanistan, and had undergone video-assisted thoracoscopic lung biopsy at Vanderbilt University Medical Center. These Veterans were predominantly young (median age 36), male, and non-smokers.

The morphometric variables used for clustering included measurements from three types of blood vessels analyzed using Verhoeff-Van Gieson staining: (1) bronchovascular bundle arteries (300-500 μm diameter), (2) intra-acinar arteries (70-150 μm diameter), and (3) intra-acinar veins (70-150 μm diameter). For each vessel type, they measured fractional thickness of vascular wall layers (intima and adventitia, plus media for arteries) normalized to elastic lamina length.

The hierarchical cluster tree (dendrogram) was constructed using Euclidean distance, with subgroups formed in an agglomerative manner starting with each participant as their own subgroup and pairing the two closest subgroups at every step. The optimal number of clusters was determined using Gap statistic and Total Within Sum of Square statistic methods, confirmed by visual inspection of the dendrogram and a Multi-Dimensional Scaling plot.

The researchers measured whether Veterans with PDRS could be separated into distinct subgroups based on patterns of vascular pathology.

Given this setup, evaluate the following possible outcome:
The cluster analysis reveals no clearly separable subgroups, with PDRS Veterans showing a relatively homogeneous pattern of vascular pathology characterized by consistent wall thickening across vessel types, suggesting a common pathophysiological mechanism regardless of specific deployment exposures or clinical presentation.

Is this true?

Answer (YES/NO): NO